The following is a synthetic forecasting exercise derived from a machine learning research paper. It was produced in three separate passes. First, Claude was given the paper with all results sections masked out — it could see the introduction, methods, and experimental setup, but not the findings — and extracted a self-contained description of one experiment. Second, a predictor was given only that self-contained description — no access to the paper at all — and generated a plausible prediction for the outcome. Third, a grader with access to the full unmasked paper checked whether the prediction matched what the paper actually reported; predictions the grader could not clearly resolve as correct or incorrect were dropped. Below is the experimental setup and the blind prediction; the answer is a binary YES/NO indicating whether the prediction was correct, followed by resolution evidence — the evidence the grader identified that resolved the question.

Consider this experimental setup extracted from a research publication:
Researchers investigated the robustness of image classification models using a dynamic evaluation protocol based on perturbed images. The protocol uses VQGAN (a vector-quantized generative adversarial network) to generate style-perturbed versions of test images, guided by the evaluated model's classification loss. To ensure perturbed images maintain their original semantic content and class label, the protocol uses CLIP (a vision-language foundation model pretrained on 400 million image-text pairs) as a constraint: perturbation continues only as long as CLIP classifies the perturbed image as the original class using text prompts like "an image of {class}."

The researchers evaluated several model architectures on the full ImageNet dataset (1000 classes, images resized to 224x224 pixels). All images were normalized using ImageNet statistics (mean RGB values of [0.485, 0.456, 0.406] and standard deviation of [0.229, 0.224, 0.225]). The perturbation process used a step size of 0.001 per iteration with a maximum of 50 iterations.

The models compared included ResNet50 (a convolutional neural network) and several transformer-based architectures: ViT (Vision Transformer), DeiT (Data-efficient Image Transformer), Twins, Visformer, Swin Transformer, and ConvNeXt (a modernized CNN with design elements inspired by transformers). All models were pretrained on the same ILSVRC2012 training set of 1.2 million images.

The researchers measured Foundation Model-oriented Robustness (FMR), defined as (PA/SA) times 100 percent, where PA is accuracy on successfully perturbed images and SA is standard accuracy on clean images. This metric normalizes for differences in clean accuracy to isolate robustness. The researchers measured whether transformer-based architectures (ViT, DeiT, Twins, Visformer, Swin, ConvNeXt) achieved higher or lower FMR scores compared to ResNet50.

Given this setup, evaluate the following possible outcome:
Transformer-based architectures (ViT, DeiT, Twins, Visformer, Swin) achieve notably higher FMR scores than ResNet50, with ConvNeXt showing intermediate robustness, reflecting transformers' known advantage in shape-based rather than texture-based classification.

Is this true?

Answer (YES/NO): NO